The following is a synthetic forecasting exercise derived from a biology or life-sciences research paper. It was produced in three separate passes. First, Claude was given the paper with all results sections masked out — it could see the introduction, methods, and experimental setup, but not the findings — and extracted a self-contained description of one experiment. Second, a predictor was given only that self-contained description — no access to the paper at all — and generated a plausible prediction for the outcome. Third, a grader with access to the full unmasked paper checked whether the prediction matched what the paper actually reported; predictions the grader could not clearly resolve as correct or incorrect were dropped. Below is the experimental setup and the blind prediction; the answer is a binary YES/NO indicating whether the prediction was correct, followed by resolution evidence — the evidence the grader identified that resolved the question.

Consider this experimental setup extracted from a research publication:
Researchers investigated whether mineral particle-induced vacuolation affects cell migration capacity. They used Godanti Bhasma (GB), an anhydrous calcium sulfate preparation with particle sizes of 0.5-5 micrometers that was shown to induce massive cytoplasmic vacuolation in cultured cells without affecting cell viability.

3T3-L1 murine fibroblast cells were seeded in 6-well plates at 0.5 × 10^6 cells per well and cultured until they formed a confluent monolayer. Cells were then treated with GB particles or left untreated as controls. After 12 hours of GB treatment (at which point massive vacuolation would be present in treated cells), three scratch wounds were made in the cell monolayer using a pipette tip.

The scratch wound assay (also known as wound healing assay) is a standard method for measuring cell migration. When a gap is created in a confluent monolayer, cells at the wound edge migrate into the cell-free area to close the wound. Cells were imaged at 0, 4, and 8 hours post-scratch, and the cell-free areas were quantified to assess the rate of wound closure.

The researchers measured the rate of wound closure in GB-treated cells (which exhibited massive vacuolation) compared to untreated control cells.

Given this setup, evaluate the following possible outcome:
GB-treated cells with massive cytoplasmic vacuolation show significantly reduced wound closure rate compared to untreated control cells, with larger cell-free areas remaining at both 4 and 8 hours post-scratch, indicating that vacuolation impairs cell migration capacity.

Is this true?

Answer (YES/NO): NO